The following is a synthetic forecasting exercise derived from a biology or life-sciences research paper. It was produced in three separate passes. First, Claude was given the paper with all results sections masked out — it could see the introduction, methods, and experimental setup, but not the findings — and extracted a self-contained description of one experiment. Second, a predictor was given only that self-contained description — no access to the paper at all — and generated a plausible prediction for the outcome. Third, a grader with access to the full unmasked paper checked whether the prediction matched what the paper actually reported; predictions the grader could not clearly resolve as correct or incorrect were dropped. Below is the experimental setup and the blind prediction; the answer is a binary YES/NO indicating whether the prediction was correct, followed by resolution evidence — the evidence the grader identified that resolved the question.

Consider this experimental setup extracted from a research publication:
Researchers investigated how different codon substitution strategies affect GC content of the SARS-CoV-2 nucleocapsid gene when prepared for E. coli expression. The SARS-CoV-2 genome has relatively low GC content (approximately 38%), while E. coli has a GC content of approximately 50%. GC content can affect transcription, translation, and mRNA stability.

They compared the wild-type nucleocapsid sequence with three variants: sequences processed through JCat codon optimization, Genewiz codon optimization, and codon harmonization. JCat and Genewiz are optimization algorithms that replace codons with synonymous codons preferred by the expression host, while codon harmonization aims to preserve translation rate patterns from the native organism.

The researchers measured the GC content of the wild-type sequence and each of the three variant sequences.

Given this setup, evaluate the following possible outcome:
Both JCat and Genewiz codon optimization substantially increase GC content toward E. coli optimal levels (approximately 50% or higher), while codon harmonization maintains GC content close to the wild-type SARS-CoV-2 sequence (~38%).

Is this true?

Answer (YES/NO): NO